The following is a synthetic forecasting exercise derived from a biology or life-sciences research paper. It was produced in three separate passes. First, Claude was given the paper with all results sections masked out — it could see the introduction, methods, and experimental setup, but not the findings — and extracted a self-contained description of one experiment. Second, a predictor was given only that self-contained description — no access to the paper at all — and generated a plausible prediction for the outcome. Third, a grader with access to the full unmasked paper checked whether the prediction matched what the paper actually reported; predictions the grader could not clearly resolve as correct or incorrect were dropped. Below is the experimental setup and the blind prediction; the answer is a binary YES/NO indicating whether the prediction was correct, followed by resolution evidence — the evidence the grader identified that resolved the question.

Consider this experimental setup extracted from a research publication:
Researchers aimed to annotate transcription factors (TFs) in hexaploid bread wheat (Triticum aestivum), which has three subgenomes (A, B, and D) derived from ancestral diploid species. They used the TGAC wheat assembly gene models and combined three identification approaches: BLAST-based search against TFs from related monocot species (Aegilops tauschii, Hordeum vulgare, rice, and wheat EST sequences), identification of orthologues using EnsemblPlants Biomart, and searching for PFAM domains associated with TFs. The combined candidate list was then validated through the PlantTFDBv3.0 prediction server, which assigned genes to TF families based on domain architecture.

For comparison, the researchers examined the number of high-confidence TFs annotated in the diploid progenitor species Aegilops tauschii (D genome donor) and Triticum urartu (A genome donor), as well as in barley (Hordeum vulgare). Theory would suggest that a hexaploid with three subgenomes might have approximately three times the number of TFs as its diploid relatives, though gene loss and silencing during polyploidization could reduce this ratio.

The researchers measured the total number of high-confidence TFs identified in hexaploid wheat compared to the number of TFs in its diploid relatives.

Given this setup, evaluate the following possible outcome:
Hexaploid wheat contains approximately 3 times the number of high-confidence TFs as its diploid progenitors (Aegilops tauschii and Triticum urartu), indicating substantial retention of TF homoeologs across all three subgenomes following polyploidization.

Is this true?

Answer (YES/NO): NO